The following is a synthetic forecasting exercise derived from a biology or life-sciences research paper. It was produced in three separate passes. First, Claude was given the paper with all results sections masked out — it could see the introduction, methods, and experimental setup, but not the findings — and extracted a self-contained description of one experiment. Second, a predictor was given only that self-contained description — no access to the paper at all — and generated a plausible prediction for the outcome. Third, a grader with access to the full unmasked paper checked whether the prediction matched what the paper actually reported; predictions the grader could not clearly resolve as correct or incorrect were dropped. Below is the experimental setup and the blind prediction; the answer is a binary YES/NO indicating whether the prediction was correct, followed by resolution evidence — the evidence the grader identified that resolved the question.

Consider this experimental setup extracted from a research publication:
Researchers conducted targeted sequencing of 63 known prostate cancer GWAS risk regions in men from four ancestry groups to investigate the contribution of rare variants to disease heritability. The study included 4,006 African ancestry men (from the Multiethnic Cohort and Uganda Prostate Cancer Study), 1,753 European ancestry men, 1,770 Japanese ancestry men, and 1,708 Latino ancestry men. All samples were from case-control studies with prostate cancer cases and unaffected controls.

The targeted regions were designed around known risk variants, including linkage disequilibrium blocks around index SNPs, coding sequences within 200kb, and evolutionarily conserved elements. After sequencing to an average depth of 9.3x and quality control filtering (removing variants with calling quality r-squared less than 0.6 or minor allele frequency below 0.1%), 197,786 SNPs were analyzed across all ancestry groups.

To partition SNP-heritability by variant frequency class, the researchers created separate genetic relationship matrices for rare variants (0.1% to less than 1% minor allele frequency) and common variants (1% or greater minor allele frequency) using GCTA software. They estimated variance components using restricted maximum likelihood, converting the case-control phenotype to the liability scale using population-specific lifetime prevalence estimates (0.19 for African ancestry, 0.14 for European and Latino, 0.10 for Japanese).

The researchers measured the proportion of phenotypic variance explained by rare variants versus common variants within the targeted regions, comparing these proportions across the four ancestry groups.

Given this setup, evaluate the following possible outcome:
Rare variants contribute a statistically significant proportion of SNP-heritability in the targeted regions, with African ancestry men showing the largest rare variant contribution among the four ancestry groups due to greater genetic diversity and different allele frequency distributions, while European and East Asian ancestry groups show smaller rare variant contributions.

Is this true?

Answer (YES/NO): YES